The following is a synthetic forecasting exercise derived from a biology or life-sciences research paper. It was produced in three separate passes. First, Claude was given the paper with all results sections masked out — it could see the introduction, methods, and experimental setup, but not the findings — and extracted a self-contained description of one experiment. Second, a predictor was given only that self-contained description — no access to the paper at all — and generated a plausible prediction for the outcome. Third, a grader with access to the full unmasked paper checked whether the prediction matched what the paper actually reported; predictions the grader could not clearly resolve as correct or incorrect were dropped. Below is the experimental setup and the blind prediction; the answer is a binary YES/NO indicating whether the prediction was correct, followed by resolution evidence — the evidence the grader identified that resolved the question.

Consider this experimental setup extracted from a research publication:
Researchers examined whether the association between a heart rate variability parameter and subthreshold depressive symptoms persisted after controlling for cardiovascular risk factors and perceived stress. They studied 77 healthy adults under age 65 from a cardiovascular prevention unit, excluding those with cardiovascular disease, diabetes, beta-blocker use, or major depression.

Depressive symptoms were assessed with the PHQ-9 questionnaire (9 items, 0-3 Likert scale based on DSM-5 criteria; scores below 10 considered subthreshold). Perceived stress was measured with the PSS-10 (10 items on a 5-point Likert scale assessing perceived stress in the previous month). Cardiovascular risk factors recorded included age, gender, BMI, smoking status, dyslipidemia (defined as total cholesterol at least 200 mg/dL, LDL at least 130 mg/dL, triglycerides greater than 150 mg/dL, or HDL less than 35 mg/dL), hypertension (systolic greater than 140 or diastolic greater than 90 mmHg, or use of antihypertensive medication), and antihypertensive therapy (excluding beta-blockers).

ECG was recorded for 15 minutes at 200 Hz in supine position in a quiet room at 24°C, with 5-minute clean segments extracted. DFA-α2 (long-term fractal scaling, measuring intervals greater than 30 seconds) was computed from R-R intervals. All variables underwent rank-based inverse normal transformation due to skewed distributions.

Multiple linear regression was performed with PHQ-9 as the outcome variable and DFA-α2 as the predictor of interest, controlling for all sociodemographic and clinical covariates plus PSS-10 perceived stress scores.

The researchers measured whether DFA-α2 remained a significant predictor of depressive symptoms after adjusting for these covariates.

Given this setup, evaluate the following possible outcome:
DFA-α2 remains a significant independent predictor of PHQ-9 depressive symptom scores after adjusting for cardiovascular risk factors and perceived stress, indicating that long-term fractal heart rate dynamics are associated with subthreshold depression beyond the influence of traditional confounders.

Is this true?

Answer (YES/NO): YES